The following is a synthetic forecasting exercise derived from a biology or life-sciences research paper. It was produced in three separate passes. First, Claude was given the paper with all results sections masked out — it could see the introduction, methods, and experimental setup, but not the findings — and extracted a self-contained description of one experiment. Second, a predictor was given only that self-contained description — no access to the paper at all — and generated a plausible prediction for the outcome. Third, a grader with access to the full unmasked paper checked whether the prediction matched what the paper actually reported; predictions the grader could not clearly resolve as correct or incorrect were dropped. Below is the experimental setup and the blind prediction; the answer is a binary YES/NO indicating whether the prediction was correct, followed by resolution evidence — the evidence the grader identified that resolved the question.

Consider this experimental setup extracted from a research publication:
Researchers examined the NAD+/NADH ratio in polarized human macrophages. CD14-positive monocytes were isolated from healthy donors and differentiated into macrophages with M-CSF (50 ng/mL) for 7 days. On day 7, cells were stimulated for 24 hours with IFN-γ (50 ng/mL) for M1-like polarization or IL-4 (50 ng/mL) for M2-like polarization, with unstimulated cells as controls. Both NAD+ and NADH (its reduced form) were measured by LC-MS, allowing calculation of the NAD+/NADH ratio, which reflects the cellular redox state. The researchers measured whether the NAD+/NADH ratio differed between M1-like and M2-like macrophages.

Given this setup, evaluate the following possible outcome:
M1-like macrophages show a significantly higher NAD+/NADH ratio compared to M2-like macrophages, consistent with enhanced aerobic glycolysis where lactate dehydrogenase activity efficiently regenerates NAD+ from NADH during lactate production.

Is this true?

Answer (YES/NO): NO